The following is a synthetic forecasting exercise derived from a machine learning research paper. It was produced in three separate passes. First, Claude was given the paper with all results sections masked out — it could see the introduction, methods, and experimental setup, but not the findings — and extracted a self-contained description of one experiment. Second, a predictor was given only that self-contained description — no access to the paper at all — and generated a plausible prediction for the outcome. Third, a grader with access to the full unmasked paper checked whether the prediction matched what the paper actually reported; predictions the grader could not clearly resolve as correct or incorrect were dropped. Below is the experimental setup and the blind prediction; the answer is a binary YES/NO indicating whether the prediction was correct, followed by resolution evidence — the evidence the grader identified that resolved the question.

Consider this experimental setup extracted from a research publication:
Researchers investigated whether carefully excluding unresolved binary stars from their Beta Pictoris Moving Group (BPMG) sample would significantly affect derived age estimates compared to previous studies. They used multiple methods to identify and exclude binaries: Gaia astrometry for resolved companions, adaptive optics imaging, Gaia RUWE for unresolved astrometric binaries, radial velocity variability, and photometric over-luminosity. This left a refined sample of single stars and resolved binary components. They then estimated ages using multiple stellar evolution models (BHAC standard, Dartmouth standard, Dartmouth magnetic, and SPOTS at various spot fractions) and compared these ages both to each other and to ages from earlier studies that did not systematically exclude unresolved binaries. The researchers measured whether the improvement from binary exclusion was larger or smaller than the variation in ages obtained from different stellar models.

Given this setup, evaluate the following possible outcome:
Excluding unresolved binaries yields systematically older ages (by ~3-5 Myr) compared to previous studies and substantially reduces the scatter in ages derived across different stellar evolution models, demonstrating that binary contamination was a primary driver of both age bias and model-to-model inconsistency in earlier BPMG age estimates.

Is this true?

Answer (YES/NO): NO